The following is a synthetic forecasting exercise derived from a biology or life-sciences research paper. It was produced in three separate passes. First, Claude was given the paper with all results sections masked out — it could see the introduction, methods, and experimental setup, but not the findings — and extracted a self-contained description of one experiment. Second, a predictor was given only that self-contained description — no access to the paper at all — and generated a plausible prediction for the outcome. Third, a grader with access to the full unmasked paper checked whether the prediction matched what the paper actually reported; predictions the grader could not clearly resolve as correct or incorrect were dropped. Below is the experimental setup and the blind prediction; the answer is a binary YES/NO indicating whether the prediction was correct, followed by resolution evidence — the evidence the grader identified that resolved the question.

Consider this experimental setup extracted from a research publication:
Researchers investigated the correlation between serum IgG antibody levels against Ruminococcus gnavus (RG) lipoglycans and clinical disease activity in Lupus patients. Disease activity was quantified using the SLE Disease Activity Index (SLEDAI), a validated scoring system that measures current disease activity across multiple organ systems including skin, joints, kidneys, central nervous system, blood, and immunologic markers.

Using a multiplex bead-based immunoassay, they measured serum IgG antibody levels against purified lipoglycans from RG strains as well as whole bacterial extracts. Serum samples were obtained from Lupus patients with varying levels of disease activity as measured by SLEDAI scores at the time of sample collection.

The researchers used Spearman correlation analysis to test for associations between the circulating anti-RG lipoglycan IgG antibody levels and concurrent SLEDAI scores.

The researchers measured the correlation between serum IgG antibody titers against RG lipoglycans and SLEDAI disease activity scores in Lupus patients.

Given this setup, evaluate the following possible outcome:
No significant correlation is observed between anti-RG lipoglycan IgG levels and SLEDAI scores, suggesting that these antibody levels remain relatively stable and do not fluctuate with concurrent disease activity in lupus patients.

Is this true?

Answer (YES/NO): NO